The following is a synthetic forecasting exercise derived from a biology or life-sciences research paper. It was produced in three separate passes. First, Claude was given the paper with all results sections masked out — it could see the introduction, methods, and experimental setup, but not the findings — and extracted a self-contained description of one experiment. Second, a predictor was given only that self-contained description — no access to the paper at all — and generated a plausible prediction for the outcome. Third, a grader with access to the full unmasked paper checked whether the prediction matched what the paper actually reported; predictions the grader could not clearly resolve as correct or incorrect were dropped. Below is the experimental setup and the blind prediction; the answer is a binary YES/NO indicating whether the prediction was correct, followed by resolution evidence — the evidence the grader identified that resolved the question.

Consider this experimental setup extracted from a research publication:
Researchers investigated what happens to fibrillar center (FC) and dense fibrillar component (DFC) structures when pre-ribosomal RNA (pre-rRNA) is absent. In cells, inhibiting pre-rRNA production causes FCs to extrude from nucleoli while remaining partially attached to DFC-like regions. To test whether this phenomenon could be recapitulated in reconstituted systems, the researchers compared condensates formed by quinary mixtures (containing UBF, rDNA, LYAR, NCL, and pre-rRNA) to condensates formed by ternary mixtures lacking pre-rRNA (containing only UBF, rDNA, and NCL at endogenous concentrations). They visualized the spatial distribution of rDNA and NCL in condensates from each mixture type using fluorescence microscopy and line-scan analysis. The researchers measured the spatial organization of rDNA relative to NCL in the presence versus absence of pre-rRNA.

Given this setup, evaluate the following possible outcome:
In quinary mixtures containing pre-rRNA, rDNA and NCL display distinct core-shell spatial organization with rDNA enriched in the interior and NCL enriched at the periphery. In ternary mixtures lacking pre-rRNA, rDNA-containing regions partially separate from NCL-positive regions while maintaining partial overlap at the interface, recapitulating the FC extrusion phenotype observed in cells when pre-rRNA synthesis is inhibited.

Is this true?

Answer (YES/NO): YES